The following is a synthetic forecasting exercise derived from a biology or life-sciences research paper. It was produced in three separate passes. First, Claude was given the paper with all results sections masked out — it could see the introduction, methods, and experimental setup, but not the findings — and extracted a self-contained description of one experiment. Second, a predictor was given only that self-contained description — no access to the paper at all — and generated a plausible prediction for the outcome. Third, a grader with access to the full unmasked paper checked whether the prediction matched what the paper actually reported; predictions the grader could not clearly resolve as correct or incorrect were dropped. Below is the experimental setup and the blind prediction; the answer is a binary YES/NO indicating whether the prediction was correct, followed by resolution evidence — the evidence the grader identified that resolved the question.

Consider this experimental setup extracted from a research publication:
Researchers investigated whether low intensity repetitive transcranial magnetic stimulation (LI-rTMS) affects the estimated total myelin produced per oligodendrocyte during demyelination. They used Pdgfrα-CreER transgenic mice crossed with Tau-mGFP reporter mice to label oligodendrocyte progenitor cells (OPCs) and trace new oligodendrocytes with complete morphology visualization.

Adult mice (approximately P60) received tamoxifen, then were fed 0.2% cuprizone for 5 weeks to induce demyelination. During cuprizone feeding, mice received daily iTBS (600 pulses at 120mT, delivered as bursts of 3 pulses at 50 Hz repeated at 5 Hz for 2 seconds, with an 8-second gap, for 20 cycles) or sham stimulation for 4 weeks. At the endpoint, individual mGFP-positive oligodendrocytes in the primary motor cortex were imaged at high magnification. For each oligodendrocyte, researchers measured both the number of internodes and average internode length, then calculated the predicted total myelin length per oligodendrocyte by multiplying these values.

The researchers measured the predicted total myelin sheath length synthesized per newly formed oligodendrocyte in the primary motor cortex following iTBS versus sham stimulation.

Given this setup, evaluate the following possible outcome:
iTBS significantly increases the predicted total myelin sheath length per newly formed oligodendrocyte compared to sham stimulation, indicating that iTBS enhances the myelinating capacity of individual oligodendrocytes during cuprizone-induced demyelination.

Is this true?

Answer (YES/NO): YES